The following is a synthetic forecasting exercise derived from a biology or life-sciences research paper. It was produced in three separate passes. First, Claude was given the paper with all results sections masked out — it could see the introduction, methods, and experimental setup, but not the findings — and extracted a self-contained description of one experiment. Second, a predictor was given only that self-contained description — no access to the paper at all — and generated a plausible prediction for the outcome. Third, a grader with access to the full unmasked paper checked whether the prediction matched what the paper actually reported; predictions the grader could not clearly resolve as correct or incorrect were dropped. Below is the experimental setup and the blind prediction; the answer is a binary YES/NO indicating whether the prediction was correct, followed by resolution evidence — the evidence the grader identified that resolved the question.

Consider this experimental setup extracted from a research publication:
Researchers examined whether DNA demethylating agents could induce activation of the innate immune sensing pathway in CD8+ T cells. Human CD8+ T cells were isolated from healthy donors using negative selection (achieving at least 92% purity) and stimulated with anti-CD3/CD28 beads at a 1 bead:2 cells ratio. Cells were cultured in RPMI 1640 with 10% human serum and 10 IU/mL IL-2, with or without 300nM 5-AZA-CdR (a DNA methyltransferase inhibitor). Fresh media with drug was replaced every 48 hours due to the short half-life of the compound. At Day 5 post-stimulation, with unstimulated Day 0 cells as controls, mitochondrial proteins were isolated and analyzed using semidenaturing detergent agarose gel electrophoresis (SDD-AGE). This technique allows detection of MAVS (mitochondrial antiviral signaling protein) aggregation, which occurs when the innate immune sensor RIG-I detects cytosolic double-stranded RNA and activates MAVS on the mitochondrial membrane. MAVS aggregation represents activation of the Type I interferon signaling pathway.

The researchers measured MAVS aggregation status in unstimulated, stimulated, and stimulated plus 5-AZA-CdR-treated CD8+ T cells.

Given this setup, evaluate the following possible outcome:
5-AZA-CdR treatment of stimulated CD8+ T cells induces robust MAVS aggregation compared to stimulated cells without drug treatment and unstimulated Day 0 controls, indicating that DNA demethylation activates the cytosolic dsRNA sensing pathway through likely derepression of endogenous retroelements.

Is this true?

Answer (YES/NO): YES